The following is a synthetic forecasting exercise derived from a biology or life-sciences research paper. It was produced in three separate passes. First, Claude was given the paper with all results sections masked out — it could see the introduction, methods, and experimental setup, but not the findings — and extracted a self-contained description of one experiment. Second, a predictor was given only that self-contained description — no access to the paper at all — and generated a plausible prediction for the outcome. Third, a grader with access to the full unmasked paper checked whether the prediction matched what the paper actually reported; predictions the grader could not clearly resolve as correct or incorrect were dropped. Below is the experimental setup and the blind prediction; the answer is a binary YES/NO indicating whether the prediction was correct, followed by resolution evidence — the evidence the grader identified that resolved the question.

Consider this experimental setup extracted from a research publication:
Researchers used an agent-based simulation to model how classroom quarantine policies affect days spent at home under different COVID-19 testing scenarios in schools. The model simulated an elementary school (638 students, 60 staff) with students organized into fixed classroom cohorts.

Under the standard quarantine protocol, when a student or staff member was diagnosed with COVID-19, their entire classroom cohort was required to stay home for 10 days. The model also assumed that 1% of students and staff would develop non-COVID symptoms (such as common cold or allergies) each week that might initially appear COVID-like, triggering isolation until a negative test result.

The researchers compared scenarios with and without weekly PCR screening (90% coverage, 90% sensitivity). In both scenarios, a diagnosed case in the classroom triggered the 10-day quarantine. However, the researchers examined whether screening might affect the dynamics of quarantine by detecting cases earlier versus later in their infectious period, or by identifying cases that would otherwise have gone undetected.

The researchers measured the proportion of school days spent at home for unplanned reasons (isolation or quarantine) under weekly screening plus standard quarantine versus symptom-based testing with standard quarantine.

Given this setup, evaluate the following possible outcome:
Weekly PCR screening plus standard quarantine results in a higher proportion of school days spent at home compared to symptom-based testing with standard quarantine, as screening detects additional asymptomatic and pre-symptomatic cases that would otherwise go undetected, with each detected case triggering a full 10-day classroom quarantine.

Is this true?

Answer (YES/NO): YES